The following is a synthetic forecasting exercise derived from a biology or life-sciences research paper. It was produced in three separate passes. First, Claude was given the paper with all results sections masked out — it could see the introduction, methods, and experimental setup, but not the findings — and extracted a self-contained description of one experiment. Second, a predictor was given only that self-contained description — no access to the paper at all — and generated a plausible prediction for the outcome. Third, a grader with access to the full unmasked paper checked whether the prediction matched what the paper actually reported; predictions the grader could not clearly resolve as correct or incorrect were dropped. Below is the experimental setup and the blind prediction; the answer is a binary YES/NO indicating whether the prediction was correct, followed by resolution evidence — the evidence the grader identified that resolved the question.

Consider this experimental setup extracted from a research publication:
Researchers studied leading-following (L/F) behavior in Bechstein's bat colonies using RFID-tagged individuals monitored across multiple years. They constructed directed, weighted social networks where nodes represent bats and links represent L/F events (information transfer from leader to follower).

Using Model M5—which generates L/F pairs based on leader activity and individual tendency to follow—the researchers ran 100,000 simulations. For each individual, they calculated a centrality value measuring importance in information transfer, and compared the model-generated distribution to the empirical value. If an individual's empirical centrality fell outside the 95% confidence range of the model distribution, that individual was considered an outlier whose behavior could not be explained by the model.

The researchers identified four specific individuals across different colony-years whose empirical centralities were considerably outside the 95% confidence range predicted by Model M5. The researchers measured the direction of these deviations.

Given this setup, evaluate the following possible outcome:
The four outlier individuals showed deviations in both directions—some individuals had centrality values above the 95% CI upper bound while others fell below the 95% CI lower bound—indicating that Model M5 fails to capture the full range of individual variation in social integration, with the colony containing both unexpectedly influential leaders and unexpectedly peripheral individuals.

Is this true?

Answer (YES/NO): YES